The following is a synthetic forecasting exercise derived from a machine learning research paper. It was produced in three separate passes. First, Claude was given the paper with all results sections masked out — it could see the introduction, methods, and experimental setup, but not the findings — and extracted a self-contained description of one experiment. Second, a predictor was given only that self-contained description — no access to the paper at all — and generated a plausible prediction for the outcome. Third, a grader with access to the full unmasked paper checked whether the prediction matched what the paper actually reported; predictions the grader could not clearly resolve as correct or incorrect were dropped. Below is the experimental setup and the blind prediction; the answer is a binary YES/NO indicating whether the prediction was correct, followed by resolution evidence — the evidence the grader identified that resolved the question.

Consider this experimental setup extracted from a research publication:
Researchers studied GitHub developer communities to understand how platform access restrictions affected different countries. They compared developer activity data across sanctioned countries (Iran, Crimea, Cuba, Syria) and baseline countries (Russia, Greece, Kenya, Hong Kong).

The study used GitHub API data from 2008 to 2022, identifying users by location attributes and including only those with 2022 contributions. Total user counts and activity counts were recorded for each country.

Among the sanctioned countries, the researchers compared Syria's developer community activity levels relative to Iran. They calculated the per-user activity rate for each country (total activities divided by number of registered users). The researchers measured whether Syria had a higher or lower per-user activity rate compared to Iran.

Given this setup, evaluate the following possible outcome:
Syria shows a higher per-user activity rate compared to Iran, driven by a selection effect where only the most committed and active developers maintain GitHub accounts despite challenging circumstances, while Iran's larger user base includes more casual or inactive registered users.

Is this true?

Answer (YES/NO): NO